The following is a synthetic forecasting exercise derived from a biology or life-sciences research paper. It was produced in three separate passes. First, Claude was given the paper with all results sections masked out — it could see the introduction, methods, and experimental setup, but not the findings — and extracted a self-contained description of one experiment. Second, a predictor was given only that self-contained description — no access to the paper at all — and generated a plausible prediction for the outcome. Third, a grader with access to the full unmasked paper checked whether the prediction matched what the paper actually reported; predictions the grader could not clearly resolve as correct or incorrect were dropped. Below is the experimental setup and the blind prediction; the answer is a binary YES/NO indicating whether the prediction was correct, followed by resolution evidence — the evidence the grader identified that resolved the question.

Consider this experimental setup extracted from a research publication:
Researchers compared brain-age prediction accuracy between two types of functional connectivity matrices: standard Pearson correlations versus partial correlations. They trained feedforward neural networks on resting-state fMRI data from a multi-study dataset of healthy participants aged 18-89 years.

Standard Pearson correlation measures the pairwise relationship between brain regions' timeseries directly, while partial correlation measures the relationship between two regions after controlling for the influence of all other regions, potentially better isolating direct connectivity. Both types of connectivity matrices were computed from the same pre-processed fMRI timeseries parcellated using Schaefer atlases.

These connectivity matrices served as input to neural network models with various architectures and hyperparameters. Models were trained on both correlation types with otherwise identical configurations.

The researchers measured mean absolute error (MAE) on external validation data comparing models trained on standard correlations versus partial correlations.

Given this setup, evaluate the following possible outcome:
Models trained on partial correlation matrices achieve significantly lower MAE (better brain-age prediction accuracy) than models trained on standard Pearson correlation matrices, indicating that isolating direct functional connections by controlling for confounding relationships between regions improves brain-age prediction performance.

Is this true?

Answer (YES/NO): YES